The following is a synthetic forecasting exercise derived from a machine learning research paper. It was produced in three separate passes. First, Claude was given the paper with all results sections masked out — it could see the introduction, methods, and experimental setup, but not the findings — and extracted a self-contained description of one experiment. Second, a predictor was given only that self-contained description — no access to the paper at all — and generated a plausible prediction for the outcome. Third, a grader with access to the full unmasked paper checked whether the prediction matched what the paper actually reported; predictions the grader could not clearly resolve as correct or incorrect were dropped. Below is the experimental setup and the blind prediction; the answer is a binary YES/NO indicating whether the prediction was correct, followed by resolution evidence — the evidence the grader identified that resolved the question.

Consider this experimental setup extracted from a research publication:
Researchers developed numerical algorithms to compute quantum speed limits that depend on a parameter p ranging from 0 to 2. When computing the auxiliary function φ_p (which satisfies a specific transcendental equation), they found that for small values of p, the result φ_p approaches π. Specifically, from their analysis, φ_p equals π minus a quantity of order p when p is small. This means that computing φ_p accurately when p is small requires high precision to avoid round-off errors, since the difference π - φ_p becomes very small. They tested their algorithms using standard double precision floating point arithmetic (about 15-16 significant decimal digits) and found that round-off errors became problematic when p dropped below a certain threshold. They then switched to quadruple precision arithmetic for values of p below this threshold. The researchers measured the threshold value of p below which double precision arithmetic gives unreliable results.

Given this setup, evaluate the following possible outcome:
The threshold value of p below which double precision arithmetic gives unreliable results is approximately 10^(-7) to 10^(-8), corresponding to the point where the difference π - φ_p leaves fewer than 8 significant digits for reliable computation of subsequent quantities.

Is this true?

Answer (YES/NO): NO